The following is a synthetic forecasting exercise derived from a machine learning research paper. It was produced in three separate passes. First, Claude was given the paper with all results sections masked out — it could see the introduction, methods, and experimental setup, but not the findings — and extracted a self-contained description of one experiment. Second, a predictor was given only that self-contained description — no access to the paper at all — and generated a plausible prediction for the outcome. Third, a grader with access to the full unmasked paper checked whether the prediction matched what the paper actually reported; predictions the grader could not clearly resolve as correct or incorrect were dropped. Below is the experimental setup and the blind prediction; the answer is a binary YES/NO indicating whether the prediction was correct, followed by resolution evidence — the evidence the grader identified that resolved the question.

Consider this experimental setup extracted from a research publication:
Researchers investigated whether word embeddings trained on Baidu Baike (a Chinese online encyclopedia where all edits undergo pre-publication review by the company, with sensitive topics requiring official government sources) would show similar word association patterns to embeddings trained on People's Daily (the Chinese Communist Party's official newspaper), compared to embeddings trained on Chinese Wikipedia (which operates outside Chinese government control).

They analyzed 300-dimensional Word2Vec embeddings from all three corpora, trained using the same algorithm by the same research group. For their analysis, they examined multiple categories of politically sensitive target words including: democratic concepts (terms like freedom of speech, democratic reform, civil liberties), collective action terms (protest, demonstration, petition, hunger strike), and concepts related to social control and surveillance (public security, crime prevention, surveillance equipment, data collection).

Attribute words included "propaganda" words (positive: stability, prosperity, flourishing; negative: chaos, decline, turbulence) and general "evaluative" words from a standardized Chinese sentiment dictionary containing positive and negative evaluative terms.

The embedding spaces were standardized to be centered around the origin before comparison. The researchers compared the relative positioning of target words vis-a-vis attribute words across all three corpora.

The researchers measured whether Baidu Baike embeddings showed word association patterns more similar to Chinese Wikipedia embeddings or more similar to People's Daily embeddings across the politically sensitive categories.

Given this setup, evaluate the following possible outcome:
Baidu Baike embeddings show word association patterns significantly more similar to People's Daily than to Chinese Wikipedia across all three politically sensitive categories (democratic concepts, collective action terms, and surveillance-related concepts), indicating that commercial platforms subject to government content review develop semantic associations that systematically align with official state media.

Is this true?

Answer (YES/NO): NO